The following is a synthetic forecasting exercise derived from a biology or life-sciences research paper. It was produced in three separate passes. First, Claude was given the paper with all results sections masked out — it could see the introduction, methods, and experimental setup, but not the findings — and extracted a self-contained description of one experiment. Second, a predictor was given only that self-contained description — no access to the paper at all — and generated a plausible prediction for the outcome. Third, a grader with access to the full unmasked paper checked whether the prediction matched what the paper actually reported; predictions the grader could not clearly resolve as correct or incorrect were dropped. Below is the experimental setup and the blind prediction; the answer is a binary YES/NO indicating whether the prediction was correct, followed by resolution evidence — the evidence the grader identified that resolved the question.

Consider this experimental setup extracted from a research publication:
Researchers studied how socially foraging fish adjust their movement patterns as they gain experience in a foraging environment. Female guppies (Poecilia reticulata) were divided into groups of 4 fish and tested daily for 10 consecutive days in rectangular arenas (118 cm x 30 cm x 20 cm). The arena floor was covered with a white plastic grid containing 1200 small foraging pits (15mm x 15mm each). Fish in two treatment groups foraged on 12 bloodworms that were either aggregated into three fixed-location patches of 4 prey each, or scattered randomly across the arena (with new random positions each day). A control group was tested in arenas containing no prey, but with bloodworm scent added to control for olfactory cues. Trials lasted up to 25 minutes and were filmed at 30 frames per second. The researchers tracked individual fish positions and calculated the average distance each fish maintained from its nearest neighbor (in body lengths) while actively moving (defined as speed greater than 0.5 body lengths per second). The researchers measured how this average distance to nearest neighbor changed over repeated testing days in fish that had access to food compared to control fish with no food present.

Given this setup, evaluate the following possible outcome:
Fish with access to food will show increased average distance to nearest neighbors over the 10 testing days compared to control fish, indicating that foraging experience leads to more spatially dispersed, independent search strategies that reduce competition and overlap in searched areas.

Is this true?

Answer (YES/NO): YES